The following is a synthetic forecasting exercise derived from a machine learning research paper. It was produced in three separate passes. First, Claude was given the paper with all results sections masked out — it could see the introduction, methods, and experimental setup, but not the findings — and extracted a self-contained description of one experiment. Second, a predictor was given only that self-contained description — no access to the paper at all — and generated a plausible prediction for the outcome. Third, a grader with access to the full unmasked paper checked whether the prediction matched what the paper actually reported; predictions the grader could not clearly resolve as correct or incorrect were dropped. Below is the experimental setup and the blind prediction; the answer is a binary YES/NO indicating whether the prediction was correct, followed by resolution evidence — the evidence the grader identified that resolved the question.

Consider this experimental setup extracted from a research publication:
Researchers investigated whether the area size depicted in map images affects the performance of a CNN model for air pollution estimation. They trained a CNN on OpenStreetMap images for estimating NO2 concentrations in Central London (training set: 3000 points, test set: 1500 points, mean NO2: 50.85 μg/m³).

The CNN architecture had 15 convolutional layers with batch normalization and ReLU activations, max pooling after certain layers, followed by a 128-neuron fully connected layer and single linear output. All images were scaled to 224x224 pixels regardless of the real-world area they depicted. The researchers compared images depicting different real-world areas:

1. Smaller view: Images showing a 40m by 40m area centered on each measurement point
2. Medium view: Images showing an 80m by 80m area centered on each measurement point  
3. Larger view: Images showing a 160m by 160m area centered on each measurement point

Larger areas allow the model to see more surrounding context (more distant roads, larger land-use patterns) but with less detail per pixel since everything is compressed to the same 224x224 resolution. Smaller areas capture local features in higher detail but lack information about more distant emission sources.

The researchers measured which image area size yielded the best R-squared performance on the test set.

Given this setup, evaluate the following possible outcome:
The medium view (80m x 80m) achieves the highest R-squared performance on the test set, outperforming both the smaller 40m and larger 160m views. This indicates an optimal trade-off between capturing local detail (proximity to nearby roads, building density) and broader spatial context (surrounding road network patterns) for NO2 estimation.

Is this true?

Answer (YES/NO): YES